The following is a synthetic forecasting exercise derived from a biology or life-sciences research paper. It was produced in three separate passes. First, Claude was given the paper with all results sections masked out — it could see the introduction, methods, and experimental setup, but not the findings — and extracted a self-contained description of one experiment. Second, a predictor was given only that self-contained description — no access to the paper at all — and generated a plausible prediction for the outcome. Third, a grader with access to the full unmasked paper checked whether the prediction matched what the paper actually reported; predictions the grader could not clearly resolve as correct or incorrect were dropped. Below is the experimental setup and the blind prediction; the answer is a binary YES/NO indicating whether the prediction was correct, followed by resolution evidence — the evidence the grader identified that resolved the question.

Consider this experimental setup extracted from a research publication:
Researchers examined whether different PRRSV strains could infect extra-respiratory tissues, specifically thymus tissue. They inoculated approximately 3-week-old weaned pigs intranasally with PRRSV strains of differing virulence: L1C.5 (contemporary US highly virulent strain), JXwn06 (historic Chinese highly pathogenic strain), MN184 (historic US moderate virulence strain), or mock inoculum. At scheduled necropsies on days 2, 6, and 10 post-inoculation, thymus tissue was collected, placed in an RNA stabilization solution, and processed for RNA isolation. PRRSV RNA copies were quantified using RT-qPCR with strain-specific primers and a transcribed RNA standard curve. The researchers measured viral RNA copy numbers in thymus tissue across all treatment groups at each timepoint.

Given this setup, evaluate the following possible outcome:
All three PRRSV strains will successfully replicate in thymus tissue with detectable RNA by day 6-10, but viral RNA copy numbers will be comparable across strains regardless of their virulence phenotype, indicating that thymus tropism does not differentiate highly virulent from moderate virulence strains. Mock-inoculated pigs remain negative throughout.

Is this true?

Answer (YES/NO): NO